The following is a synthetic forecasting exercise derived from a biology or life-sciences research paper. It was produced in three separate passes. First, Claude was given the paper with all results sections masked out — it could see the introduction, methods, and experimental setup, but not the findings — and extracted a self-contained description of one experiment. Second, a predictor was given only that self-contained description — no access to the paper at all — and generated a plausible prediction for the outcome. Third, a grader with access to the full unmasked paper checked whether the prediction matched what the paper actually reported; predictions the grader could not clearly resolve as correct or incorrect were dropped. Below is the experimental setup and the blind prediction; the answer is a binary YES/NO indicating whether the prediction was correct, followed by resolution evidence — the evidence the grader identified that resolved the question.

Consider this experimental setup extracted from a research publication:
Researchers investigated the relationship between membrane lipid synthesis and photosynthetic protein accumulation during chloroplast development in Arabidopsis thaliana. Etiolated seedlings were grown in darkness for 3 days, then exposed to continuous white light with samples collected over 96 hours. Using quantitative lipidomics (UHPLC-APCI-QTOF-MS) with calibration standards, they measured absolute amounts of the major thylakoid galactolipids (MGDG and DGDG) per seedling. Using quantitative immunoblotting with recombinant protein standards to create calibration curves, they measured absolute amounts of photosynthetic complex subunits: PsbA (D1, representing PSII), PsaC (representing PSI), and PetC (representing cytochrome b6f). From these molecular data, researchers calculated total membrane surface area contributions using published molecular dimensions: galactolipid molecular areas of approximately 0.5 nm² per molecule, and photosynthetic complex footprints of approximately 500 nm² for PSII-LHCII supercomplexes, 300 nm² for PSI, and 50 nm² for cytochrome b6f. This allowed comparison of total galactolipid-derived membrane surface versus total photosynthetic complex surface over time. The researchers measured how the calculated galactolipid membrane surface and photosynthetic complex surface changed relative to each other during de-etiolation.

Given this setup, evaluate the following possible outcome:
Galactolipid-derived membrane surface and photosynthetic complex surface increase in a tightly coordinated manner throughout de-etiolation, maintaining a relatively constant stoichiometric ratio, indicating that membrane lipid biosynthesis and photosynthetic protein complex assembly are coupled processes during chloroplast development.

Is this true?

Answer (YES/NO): NO